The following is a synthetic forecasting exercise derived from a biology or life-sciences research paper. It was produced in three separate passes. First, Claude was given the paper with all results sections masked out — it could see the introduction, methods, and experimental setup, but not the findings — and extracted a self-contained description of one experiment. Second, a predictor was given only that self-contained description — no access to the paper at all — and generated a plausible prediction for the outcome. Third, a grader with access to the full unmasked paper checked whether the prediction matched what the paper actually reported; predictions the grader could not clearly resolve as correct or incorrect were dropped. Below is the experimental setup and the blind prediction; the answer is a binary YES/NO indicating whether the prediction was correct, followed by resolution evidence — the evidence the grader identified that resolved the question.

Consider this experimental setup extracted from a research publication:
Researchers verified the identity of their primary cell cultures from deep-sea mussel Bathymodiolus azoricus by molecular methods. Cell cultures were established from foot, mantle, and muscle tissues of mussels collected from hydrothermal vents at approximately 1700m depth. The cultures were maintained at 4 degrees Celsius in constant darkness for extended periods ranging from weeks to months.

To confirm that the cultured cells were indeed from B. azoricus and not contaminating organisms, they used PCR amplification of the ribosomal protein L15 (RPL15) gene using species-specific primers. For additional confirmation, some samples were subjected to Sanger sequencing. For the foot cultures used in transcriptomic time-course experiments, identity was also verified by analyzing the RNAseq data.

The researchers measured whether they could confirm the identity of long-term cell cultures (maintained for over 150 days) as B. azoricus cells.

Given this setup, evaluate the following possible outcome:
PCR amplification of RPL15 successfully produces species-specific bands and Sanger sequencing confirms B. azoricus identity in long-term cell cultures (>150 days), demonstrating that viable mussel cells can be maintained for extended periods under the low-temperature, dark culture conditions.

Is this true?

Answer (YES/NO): YES